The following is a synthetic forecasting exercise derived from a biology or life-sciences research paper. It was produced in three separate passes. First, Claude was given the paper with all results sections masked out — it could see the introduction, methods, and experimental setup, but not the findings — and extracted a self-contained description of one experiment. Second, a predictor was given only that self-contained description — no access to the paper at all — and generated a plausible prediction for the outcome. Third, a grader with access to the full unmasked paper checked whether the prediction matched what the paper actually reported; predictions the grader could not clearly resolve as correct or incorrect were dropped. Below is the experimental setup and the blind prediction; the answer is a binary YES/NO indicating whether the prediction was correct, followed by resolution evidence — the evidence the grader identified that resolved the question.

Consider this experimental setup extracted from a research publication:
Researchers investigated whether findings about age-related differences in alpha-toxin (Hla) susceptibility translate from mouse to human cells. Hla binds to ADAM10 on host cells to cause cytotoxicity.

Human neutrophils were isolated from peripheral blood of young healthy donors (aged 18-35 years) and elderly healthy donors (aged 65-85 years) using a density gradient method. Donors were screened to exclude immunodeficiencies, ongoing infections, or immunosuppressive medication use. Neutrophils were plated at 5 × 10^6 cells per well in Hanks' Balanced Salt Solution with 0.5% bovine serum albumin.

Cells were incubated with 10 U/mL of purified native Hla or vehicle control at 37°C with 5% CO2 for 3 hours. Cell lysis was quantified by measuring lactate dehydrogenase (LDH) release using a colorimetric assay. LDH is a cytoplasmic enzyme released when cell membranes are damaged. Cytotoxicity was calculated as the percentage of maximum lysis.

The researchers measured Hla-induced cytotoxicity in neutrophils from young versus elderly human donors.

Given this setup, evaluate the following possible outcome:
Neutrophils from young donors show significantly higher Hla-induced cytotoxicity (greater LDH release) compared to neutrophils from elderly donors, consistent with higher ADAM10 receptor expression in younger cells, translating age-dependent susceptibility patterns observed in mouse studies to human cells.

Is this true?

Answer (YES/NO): NO